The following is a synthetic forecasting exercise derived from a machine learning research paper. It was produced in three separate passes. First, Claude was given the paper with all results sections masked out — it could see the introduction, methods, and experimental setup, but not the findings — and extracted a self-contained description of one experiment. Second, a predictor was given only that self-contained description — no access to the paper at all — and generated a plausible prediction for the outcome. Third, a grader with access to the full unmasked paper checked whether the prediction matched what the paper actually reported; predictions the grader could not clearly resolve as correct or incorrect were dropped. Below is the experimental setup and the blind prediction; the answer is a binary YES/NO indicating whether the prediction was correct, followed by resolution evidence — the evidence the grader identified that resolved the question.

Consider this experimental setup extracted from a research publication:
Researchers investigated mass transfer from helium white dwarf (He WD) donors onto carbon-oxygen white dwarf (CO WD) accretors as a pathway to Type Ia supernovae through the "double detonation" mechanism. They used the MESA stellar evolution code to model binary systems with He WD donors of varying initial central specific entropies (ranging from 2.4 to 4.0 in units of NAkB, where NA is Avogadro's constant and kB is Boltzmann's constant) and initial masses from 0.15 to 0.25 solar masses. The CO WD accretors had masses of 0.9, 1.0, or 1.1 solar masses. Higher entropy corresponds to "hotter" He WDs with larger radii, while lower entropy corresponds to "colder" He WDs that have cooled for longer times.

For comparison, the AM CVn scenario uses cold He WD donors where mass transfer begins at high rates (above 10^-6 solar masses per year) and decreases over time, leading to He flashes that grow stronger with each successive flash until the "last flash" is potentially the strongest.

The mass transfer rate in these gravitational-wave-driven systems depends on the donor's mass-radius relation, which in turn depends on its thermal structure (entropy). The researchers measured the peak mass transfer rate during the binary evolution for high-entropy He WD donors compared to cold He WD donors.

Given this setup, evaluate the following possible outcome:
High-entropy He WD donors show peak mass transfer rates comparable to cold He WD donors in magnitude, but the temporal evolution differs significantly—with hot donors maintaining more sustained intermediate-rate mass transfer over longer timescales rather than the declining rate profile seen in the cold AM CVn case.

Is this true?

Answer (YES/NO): NO